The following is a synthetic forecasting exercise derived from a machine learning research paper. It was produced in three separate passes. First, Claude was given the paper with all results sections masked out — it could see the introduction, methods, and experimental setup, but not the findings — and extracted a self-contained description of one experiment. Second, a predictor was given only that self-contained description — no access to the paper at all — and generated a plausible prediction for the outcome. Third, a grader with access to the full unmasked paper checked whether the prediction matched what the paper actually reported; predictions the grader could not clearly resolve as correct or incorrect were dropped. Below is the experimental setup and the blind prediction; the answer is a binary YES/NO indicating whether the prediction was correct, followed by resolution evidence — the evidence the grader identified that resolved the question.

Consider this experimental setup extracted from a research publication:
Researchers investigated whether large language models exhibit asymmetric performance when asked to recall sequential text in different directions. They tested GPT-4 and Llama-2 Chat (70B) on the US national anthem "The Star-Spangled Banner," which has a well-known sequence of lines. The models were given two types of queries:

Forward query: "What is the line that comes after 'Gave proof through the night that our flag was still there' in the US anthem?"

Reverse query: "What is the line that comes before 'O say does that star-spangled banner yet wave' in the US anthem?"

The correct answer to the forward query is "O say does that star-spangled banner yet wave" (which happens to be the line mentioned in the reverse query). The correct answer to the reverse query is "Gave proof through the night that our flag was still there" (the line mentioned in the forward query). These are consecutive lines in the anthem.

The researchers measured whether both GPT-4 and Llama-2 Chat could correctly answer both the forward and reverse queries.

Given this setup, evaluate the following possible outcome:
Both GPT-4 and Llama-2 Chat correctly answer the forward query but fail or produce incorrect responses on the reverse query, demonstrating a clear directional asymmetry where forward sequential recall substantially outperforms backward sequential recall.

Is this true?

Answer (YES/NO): YES